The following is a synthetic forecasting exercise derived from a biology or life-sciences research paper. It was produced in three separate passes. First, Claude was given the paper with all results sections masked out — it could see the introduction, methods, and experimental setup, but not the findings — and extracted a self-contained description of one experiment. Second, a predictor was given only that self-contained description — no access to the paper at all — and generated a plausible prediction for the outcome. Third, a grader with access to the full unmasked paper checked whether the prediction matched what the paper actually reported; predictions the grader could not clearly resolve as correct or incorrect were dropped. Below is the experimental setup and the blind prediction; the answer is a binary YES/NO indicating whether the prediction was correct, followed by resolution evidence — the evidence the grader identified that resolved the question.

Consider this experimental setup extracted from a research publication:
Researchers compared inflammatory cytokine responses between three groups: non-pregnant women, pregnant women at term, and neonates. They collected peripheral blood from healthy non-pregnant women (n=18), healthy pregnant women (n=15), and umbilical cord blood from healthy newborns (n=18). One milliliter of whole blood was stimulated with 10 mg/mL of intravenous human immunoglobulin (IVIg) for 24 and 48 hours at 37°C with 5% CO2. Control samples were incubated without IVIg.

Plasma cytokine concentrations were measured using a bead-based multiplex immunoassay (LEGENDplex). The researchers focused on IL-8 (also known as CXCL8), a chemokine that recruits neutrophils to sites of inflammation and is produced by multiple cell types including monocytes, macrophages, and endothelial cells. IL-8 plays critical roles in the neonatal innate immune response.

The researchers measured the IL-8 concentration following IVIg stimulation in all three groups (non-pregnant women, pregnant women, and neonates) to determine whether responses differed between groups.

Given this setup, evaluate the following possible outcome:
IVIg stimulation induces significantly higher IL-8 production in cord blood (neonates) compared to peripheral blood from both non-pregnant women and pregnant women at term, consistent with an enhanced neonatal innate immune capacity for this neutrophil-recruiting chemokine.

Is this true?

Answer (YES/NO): YES